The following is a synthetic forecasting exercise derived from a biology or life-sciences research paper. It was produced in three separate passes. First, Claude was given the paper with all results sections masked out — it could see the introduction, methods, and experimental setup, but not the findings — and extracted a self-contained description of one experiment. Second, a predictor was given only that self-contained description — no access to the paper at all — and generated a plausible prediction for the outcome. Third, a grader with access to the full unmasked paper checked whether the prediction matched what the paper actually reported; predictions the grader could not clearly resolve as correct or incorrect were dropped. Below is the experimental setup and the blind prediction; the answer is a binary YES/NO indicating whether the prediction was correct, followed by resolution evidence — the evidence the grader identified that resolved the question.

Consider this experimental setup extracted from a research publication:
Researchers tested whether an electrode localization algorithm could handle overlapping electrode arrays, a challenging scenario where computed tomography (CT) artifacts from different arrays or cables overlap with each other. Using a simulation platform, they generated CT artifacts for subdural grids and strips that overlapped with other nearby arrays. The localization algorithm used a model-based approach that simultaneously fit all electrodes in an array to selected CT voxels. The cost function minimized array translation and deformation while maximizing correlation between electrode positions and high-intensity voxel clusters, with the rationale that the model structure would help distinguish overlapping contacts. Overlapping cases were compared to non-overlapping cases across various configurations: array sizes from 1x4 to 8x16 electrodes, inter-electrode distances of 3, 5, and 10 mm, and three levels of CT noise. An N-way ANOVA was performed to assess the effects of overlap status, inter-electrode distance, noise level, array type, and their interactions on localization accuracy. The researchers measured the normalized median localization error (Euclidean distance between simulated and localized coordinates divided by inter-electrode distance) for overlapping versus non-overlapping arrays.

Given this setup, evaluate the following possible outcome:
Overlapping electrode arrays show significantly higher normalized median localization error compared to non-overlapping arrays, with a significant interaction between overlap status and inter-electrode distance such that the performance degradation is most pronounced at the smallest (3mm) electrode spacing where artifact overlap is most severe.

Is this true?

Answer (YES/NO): NO